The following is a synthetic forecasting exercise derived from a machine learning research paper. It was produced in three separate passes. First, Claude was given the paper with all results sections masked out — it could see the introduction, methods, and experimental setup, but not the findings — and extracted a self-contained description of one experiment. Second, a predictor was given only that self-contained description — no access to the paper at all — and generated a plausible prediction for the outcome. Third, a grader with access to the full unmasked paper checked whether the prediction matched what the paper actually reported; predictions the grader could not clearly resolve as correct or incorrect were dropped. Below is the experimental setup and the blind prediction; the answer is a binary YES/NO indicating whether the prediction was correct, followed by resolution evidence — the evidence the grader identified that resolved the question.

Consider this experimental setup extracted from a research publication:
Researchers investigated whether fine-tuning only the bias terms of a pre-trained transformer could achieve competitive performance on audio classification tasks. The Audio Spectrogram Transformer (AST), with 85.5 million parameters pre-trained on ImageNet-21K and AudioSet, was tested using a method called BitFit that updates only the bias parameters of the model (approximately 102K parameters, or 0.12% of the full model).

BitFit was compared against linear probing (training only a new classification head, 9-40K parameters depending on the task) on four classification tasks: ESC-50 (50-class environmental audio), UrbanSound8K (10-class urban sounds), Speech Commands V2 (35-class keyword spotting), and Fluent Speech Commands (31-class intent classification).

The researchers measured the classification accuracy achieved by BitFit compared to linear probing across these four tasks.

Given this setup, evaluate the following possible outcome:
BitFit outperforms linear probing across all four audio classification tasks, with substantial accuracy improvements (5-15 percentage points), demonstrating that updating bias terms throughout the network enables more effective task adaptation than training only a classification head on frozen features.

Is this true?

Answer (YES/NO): NO